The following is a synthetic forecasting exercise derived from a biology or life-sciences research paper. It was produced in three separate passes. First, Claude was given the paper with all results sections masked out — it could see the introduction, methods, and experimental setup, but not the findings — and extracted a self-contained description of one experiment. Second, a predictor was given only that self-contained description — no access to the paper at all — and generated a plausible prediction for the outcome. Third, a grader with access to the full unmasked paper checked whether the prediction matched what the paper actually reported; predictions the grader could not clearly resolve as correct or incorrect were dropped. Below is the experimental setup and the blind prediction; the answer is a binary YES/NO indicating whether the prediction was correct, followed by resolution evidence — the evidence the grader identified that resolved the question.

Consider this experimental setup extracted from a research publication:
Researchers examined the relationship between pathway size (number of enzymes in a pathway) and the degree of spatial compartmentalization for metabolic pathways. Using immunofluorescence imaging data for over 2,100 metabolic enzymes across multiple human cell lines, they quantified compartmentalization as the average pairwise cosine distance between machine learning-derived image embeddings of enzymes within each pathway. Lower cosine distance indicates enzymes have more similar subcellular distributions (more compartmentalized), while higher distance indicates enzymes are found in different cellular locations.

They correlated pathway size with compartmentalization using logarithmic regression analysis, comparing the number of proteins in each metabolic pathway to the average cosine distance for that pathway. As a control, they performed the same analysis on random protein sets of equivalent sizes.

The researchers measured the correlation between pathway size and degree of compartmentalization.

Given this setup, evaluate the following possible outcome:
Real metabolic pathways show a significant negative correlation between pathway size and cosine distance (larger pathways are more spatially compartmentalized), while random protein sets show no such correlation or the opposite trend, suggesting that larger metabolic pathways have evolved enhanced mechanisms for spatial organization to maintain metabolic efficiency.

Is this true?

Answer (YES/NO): NO